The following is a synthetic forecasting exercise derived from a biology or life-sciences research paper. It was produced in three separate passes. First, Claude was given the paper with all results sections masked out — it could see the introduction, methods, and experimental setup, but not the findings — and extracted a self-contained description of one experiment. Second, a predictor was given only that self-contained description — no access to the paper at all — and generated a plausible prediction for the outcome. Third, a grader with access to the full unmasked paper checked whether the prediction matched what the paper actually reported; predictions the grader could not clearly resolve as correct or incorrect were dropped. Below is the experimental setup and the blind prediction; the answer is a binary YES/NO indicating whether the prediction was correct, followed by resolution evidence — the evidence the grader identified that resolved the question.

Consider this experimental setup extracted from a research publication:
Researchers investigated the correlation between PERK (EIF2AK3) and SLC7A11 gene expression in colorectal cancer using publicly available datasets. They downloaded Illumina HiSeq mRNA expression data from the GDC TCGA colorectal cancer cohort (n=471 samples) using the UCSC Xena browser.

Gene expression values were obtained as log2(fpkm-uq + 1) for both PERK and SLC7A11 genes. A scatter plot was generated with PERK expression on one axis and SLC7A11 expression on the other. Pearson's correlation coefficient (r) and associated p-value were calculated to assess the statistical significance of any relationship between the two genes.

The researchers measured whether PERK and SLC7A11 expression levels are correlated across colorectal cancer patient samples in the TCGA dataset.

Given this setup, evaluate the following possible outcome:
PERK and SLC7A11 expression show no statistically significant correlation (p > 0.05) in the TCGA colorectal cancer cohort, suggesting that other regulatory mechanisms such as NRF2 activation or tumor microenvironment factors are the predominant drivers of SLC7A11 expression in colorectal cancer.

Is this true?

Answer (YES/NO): NO